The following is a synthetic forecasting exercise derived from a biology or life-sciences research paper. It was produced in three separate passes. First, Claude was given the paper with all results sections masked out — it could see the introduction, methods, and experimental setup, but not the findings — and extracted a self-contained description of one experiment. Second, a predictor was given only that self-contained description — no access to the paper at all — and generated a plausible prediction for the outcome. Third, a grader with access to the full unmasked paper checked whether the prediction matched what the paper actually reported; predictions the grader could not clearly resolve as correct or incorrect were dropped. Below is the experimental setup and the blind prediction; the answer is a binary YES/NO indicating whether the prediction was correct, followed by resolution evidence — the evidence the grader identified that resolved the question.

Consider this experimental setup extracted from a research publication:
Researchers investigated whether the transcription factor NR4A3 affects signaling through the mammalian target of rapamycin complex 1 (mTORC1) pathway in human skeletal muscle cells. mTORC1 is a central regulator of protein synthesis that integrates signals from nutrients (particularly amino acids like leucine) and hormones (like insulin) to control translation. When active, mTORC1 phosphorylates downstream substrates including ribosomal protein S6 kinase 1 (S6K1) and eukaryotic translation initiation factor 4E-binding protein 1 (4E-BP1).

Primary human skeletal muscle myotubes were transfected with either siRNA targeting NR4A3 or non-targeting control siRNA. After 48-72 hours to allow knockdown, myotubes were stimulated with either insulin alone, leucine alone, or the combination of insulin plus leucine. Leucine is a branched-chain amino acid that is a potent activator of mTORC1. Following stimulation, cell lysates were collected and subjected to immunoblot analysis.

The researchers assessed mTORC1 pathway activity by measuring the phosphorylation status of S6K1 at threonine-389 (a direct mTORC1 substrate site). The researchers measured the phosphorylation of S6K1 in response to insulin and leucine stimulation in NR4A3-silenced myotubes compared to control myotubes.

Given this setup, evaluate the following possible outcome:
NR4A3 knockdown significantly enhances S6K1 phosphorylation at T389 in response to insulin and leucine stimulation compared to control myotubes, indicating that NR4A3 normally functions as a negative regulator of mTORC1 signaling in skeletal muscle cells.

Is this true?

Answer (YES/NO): NO